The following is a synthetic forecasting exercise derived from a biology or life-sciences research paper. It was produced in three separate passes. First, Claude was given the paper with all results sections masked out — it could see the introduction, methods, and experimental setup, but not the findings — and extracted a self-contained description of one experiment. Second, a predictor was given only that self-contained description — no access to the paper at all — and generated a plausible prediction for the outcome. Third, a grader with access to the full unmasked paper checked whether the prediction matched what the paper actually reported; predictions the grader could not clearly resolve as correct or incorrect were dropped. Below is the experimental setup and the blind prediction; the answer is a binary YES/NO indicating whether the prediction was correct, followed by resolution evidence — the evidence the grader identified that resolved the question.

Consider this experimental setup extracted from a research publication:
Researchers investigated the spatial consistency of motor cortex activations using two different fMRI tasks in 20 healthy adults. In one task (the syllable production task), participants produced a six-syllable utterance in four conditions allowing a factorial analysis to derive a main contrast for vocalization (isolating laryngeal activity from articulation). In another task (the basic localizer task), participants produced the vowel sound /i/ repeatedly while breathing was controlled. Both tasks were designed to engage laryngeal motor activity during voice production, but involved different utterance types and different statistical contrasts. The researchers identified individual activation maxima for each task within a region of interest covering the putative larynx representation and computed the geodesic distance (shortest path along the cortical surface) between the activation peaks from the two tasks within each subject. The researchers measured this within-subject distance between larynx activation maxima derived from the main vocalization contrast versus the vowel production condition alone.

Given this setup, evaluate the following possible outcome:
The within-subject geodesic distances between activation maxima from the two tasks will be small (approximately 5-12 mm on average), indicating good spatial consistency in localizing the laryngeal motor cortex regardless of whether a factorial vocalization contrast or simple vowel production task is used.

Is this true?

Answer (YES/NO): YES